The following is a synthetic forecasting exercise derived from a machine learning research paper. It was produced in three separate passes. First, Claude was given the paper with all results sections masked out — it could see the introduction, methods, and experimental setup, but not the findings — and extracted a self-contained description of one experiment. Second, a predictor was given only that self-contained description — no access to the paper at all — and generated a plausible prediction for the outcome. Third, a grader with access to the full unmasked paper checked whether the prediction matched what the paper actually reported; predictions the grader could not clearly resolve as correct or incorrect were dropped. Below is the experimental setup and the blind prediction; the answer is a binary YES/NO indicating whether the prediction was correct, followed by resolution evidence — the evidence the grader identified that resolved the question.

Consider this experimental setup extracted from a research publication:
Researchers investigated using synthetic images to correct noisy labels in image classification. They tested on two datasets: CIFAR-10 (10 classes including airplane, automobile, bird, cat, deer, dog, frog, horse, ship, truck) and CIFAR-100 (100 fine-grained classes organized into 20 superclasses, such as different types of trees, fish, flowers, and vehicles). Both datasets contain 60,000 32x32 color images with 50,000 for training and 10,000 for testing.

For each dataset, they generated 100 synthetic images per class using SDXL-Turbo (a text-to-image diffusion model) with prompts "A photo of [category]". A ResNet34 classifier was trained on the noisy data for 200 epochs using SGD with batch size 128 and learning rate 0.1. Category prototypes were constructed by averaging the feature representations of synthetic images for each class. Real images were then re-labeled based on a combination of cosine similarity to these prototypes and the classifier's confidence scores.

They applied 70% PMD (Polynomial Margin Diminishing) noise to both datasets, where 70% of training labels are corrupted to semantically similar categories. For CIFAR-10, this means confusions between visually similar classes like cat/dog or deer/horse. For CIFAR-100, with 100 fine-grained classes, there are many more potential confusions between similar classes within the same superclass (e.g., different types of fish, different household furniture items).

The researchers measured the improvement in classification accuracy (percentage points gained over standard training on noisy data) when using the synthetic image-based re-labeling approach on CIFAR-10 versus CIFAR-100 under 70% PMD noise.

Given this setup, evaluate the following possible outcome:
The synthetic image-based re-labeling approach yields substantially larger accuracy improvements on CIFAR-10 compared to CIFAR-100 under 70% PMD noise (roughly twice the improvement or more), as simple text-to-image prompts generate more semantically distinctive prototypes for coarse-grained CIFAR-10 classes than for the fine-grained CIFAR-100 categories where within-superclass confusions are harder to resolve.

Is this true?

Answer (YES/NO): YES